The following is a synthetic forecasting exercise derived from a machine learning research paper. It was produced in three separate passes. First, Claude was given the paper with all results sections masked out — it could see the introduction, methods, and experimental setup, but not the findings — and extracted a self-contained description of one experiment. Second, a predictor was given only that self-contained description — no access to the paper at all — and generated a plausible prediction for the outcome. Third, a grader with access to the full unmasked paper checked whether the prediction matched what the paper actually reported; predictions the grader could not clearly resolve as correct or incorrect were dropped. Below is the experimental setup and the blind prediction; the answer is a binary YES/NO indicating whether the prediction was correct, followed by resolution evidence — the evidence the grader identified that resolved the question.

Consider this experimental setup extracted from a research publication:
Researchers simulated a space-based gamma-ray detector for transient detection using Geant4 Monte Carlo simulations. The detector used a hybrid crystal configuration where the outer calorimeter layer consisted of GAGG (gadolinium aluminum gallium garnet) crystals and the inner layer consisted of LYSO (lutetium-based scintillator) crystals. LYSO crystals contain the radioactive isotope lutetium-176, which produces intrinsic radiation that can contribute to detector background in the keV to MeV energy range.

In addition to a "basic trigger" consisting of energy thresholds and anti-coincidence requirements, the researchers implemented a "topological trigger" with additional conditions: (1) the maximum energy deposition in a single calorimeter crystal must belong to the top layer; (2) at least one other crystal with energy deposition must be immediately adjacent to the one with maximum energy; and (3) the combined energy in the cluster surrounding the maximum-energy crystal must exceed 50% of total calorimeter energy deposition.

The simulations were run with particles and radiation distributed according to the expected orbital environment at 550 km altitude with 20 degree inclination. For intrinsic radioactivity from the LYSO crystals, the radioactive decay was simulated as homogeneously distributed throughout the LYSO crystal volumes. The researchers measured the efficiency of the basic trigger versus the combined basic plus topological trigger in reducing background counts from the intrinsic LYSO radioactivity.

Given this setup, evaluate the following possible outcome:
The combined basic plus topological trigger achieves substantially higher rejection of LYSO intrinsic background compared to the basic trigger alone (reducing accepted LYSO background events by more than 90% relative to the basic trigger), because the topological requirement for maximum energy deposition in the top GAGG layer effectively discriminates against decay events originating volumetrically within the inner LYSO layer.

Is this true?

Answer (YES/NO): NO